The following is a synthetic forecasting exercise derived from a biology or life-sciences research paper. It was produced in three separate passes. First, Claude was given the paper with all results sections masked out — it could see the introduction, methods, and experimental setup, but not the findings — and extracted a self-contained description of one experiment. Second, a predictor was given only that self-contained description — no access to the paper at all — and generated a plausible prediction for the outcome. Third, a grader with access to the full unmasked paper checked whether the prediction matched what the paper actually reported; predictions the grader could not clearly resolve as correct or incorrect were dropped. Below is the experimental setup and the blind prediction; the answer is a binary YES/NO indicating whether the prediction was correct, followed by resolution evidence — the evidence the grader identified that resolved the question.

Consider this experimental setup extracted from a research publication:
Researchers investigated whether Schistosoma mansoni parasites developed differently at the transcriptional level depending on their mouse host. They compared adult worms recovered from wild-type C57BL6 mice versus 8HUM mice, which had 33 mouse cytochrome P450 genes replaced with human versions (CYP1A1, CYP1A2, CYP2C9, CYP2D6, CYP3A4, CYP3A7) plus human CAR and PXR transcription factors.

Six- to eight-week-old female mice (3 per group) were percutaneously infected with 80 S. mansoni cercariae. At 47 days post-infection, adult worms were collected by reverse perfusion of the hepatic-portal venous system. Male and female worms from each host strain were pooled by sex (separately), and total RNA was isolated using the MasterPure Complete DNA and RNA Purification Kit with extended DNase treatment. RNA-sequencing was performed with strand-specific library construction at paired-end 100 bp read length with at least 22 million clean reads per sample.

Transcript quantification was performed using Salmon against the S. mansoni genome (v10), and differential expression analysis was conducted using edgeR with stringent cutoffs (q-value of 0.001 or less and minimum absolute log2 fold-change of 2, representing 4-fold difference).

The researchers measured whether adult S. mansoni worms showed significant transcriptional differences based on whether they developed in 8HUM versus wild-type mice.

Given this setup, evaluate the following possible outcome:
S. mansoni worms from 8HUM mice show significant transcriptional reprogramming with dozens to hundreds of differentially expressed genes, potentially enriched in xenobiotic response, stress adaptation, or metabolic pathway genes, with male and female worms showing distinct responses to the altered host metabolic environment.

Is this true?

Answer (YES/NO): NO